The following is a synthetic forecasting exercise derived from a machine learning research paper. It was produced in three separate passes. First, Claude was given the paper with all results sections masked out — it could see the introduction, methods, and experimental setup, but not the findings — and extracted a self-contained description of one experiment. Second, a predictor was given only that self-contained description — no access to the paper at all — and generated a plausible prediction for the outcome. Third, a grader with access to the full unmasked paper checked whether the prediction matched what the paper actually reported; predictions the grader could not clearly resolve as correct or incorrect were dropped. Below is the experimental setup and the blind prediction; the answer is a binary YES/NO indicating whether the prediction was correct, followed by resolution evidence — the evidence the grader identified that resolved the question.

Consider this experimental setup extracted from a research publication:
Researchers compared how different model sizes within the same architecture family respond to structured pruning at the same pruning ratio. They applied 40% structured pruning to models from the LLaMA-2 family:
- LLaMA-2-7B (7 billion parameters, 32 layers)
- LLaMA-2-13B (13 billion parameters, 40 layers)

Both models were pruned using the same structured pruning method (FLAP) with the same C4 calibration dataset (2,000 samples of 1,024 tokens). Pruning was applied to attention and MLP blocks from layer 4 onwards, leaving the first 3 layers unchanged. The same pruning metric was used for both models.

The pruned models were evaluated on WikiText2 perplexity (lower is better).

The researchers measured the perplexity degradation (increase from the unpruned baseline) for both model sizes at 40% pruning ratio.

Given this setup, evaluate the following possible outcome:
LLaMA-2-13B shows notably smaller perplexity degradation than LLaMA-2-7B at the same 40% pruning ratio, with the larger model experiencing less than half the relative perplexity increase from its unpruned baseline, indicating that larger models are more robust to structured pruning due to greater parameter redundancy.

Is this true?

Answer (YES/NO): YES